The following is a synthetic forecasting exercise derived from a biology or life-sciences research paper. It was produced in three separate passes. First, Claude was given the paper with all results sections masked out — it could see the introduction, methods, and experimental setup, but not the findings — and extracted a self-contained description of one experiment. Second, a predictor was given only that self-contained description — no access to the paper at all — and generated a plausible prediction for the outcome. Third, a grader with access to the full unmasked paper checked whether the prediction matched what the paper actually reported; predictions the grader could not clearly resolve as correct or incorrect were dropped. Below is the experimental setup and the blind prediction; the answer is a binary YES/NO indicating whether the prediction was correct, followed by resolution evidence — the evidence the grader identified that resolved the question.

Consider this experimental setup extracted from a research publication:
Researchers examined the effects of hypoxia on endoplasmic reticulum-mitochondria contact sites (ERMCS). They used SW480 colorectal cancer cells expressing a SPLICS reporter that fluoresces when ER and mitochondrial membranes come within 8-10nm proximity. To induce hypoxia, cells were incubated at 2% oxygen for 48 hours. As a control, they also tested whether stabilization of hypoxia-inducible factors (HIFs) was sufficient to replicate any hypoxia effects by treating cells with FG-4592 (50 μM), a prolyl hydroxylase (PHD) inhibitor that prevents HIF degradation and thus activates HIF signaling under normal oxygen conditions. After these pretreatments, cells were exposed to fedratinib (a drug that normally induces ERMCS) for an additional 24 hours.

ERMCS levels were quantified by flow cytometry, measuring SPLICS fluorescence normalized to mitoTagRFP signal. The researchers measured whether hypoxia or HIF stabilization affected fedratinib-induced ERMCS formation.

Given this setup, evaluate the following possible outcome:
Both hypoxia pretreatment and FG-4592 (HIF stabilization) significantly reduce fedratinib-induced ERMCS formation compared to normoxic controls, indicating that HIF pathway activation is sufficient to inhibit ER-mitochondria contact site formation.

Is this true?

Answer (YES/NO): NO